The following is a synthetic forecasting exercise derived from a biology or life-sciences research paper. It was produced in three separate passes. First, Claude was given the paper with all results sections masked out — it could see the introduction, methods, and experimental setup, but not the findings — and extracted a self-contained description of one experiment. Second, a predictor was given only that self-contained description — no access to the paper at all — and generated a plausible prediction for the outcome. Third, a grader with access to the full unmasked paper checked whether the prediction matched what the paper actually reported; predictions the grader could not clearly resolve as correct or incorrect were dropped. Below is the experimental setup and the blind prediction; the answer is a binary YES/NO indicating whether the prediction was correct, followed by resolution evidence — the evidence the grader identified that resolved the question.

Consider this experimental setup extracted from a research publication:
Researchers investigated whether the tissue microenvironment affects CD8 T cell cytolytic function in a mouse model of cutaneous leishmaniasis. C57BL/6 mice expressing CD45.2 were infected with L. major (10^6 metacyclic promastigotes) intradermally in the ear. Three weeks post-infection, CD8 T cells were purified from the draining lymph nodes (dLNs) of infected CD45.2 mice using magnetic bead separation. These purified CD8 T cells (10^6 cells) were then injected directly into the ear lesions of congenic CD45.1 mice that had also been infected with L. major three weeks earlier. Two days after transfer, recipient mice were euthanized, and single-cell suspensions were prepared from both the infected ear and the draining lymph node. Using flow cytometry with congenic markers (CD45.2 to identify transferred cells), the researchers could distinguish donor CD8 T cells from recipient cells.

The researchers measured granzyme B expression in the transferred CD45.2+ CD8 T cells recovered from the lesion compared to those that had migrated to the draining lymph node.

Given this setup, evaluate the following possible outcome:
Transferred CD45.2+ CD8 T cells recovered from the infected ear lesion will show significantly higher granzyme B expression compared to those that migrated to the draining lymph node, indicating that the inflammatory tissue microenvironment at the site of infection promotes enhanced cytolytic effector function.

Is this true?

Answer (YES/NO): YES